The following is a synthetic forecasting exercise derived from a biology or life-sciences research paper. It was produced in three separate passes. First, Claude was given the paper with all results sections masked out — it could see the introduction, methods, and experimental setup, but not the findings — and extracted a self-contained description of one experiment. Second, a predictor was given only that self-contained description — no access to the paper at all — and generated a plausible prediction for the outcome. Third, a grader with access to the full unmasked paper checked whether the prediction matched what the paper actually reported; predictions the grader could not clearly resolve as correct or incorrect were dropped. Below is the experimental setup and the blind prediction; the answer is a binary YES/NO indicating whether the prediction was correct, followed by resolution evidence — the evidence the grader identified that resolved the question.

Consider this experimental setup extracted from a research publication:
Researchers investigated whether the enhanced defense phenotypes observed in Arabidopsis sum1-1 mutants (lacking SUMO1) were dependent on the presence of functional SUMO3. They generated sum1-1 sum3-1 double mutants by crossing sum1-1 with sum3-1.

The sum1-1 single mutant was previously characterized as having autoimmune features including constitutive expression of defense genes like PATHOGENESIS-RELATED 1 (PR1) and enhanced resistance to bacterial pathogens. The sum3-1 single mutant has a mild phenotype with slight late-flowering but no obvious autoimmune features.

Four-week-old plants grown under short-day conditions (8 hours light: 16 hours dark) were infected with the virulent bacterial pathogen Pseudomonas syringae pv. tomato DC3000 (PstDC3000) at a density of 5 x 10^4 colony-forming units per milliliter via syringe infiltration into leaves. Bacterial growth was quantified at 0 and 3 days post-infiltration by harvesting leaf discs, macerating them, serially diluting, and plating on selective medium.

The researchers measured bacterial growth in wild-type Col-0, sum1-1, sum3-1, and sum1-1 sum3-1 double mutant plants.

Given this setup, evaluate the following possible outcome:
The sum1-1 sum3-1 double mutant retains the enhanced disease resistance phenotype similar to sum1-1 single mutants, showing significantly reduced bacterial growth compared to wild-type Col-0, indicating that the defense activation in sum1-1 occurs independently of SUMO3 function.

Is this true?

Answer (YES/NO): NO